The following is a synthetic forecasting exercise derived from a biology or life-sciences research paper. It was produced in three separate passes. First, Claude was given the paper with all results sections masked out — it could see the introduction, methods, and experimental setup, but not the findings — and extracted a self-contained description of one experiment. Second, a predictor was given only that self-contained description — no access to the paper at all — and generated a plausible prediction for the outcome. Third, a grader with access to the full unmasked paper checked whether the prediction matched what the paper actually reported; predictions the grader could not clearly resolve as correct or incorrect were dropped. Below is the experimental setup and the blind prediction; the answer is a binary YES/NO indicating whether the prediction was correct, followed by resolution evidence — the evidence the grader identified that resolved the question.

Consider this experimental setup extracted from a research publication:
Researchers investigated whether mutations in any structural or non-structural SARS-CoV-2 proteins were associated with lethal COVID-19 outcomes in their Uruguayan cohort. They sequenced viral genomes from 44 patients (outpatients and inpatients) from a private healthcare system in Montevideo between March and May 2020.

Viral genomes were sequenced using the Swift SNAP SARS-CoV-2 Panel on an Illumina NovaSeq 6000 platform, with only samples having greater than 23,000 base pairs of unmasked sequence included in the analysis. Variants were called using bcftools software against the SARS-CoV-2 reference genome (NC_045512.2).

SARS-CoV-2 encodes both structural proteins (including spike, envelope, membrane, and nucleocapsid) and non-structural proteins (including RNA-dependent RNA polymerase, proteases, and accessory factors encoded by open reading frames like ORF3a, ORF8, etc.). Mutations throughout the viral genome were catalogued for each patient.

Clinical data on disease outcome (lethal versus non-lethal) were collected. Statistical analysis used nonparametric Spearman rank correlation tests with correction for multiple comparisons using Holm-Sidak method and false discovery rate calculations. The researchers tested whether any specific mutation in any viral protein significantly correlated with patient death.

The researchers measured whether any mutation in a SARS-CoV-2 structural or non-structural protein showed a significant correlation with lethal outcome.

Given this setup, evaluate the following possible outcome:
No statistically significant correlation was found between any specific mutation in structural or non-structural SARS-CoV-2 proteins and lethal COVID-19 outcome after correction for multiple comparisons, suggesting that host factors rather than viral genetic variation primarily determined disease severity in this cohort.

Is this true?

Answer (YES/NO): YES